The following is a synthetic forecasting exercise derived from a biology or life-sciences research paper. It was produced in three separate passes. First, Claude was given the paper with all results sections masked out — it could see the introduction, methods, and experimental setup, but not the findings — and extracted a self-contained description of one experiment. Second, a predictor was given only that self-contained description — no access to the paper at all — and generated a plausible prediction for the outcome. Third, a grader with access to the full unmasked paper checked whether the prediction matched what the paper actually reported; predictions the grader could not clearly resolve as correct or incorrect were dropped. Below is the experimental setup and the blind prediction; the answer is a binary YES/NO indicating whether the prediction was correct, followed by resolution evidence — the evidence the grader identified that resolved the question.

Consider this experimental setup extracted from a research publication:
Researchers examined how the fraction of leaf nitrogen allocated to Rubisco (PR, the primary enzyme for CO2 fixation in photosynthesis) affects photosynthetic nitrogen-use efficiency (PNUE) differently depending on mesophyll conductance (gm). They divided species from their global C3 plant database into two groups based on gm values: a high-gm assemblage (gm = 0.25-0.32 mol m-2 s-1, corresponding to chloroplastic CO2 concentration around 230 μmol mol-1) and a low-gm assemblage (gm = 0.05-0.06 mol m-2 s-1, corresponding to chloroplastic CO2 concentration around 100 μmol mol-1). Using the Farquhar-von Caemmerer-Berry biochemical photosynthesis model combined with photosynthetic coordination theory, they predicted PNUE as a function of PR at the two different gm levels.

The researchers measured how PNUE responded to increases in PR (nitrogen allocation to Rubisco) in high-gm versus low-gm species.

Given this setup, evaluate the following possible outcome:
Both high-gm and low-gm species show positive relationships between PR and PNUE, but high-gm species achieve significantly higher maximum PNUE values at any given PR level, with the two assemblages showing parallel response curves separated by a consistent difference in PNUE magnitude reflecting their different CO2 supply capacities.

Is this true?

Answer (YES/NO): NO